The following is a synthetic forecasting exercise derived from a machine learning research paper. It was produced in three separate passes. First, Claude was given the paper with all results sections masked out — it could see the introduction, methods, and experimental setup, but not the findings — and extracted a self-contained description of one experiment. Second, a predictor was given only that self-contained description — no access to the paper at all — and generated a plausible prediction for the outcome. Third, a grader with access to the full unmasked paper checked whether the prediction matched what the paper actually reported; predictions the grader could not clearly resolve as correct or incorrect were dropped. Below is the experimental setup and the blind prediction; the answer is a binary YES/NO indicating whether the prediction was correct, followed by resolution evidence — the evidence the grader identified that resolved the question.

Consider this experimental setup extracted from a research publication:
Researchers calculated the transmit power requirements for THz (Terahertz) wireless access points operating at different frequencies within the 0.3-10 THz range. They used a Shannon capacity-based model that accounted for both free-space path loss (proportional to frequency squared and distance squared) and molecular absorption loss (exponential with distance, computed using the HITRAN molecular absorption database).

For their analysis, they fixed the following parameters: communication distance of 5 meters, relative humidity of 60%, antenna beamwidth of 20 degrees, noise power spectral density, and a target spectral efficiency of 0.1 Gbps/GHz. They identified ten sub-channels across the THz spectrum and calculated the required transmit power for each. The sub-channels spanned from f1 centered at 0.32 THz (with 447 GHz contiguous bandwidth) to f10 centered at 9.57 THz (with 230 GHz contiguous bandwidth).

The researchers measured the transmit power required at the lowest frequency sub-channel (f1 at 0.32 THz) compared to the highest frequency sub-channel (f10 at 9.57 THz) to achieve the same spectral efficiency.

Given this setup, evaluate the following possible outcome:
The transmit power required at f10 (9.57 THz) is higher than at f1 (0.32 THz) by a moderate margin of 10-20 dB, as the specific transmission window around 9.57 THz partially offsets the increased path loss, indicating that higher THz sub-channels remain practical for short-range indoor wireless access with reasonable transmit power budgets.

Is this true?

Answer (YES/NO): NO